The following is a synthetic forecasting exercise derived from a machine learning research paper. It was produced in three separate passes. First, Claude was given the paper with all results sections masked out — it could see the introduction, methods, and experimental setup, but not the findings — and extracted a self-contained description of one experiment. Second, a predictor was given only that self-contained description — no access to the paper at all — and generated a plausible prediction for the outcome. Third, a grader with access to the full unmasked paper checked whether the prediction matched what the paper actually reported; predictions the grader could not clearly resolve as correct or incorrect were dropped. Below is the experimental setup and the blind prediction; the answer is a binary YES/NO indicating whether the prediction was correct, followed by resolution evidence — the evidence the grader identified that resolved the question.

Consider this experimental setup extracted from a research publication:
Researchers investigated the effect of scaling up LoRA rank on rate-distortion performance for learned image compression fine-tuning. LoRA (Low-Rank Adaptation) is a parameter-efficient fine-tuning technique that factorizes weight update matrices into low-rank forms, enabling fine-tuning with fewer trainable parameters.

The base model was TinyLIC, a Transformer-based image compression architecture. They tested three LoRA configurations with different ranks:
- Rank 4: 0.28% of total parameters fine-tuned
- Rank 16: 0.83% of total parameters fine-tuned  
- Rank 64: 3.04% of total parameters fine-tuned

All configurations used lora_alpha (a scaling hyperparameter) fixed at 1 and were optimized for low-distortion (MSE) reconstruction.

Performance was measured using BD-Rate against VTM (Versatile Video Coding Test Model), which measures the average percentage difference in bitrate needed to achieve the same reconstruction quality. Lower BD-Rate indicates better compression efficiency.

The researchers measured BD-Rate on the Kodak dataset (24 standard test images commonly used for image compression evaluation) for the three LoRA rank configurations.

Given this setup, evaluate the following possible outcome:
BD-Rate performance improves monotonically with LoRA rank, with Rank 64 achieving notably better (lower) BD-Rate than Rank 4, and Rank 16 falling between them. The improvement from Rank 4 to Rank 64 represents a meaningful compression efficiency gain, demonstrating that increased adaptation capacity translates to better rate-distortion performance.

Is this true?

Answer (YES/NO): NO